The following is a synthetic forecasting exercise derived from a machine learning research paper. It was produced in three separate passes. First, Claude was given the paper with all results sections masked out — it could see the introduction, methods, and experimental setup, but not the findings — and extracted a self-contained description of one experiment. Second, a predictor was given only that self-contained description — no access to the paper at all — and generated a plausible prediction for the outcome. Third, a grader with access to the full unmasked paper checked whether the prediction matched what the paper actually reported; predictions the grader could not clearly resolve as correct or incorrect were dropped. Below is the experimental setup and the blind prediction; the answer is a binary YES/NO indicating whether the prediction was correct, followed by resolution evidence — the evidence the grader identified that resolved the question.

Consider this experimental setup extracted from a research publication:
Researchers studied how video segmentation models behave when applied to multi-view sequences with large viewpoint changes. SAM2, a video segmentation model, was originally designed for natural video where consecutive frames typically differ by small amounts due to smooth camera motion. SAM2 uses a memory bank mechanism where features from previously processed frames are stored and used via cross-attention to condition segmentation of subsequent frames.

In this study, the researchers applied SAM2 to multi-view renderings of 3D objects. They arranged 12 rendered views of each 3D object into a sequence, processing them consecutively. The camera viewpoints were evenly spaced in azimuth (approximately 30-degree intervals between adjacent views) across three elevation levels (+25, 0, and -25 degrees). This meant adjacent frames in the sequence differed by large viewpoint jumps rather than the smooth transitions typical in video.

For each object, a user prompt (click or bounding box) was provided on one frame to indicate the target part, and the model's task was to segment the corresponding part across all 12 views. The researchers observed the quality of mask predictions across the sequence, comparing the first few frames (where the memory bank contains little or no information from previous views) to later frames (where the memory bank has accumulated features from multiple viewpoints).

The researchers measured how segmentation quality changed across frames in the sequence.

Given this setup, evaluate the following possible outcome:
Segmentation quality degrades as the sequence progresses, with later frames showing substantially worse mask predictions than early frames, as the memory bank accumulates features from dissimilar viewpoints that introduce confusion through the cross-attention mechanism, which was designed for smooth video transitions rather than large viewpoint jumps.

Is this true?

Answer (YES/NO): NO